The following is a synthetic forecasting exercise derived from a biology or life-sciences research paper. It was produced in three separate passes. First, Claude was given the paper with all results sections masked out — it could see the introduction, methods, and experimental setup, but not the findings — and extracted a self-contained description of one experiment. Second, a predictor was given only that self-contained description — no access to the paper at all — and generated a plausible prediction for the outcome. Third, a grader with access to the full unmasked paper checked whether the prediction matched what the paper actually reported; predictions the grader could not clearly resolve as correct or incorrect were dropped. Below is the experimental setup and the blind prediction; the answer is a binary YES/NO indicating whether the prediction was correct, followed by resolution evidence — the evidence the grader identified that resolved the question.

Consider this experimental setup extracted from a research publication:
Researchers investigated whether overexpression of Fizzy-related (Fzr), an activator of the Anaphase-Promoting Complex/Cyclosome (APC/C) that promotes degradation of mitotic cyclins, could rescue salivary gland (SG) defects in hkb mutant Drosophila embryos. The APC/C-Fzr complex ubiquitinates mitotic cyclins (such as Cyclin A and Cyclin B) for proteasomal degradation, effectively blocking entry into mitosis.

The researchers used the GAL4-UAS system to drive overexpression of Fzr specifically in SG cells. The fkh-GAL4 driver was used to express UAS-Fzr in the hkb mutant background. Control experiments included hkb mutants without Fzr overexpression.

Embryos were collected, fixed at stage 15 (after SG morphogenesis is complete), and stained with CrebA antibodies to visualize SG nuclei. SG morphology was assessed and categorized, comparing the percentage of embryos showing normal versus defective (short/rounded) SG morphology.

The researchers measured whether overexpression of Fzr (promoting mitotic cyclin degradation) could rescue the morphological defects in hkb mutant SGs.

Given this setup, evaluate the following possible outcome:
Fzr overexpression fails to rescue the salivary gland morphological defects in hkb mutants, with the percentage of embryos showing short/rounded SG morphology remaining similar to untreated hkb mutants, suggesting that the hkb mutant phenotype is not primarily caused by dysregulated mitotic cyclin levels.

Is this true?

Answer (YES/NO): NO